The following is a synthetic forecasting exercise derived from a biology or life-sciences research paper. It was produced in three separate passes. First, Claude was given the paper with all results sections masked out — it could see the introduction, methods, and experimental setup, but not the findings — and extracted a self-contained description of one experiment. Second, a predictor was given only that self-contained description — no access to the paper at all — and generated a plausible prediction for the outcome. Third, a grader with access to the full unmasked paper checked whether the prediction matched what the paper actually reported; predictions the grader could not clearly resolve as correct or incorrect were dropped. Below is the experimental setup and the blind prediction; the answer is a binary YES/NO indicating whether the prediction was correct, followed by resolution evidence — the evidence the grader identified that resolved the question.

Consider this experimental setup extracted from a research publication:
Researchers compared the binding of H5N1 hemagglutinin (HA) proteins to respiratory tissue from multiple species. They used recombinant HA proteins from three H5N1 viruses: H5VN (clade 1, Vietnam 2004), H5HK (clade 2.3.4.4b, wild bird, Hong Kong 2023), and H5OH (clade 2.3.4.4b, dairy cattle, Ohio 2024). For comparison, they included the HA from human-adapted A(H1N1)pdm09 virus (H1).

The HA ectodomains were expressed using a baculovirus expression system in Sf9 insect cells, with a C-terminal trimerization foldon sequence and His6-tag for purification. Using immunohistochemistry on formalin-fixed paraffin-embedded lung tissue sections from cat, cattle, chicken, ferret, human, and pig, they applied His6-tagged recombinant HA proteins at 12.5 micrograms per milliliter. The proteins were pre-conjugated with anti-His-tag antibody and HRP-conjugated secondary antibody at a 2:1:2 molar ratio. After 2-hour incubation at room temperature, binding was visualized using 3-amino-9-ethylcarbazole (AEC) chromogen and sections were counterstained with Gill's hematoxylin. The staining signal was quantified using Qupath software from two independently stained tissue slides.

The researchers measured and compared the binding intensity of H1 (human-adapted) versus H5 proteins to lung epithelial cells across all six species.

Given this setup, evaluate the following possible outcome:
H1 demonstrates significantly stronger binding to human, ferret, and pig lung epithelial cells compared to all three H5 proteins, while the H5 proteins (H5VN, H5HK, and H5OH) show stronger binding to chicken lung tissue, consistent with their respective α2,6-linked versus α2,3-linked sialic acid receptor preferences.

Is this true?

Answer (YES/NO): NO